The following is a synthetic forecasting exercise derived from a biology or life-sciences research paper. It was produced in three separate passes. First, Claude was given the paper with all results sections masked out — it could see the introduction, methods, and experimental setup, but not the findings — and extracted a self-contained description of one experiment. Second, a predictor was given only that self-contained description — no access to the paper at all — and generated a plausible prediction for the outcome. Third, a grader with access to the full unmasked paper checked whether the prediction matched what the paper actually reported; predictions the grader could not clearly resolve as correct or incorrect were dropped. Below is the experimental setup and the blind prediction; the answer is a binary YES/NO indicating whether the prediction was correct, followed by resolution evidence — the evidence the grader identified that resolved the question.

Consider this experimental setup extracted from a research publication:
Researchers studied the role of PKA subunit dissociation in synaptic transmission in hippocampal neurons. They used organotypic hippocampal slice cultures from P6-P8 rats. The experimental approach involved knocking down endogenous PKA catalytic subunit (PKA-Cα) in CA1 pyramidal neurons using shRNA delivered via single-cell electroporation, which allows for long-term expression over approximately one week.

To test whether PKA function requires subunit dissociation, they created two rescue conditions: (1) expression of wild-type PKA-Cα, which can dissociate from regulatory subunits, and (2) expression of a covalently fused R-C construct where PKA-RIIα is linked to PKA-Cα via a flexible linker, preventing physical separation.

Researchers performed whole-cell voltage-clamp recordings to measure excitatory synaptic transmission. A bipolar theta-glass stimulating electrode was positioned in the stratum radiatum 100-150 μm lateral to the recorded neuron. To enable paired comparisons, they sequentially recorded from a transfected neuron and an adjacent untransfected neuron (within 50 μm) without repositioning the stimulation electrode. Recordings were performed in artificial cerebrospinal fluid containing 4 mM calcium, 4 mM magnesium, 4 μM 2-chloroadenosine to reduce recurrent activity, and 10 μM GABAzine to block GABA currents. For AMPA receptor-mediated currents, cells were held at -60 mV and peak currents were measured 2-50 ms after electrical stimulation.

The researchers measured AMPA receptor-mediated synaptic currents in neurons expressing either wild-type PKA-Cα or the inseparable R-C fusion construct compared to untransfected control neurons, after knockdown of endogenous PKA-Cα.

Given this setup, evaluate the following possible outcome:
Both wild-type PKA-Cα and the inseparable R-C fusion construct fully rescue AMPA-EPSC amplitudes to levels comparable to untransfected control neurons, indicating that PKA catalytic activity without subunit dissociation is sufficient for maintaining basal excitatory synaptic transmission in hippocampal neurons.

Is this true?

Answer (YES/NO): NO